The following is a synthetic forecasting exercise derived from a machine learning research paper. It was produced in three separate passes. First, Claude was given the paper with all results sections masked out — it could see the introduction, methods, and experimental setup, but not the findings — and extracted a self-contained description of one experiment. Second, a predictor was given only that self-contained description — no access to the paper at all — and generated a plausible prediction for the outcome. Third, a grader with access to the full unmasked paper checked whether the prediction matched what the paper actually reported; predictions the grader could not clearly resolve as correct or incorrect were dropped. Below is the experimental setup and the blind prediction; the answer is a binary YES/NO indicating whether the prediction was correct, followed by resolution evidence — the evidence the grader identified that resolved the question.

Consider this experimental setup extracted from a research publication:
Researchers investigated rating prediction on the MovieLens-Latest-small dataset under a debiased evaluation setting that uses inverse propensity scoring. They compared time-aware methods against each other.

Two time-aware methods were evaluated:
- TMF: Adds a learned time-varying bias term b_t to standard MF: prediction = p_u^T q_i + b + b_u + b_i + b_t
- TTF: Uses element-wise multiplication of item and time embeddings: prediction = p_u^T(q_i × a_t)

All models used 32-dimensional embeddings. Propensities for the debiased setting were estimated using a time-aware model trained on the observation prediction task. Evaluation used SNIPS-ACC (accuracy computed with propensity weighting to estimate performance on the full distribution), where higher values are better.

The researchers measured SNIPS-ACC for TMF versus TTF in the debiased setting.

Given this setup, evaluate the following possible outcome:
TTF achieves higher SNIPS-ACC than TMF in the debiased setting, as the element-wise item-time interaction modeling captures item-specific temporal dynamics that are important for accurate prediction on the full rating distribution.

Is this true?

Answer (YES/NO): NO